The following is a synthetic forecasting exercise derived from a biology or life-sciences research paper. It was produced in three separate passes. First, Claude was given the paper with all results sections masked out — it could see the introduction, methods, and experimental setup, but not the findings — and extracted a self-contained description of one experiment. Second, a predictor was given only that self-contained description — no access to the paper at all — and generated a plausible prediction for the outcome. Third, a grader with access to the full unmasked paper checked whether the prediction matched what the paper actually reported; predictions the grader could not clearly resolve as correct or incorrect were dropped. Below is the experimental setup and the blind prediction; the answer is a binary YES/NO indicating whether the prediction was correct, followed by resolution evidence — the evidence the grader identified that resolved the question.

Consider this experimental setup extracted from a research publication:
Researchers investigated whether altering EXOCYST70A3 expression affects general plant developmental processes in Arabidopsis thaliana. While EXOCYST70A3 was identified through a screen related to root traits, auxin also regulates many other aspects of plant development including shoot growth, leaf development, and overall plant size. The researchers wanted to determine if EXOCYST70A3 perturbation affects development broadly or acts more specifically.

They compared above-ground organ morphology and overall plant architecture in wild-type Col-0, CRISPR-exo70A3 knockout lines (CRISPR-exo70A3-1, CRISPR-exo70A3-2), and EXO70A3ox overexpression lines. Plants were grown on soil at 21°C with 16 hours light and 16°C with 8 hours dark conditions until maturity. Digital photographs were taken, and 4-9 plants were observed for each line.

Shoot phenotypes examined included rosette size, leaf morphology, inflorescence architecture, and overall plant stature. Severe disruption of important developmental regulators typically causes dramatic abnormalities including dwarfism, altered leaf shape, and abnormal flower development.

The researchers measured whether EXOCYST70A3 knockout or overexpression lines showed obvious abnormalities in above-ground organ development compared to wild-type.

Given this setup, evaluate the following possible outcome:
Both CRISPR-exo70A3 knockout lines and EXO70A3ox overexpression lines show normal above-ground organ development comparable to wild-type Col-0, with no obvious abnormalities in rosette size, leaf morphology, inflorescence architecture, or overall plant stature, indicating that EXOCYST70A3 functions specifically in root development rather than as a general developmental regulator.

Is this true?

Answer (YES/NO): YES